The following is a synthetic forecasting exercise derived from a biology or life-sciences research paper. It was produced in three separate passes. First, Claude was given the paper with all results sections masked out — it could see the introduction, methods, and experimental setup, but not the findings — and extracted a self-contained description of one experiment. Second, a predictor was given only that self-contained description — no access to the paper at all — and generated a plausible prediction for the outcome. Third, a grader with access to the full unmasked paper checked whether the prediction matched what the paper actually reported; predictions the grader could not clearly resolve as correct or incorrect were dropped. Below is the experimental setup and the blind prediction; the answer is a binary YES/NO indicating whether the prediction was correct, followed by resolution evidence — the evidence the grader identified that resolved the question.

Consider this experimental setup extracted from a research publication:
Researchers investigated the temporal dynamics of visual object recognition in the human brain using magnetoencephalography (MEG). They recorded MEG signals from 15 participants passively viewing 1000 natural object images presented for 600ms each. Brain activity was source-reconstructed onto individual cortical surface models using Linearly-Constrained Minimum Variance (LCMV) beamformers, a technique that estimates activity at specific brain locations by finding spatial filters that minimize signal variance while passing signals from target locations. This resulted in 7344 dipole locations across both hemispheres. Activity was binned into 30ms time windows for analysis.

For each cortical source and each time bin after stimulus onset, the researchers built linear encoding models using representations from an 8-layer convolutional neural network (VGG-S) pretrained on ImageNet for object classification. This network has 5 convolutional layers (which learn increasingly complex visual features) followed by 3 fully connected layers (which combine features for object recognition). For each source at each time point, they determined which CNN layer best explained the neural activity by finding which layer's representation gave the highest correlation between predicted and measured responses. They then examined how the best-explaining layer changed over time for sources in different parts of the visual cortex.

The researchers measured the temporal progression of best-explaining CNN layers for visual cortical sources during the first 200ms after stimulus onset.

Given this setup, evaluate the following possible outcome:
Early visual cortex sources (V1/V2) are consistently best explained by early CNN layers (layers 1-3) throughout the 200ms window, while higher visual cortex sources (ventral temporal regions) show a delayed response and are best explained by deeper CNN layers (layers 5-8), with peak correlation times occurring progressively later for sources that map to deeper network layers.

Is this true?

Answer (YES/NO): NO